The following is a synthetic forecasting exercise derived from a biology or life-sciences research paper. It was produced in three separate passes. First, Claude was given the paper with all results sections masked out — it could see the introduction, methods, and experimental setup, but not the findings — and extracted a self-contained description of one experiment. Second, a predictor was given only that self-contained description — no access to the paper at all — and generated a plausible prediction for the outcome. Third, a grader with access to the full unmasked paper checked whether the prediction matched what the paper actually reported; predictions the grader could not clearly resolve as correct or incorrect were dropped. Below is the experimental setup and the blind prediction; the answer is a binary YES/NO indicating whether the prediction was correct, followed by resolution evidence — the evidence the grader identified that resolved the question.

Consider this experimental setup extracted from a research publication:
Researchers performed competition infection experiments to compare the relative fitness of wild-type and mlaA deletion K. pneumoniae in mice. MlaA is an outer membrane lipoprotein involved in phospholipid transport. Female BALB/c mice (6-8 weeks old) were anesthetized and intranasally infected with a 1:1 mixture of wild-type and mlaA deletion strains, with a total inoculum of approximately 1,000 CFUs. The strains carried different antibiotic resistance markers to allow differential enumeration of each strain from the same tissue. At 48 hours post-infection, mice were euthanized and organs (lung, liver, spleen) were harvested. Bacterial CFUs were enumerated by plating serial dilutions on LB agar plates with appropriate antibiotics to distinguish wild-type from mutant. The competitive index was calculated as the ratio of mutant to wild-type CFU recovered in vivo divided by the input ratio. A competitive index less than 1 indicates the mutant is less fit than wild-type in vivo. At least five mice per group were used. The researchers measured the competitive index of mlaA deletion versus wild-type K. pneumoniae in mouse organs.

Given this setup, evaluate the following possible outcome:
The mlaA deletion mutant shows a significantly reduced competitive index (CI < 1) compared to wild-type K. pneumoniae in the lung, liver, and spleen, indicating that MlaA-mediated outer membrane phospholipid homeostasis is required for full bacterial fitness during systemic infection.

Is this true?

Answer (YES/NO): NO